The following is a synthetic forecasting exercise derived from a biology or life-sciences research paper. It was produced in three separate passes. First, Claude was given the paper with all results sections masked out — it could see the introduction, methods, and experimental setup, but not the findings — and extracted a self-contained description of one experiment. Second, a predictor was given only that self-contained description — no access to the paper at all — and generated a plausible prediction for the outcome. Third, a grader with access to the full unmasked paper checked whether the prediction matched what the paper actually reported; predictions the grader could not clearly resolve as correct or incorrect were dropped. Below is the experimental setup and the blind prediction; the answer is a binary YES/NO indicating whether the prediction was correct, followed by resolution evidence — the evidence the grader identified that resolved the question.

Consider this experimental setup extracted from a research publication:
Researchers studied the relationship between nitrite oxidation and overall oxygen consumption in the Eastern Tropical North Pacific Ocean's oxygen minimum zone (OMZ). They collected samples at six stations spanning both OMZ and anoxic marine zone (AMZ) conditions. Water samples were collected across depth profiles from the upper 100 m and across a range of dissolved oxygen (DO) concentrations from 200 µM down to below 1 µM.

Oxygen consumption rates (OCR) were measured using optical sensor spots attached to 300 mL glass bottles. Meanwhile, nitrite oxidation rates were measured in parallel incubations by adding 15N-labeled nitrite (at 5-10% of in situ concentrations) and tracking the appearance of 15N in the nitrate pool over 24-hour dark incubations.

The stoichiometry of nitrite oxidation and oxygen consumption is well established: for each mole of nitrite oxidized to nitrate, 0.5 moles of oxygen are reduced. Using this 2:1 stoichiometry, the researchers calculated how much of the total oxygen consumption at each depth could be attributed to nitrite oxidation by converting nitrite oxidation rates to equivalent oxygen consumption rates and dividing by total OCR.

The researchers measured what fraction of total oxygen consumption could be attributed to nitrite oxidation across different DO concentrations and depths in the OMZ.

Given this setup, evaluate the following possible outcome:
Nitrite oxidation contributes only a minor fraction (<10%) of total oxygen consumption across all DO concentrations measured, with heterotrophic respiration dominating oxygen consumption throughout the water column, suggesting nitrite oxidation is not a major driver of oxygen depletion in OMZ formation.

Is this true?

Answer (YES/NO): NO